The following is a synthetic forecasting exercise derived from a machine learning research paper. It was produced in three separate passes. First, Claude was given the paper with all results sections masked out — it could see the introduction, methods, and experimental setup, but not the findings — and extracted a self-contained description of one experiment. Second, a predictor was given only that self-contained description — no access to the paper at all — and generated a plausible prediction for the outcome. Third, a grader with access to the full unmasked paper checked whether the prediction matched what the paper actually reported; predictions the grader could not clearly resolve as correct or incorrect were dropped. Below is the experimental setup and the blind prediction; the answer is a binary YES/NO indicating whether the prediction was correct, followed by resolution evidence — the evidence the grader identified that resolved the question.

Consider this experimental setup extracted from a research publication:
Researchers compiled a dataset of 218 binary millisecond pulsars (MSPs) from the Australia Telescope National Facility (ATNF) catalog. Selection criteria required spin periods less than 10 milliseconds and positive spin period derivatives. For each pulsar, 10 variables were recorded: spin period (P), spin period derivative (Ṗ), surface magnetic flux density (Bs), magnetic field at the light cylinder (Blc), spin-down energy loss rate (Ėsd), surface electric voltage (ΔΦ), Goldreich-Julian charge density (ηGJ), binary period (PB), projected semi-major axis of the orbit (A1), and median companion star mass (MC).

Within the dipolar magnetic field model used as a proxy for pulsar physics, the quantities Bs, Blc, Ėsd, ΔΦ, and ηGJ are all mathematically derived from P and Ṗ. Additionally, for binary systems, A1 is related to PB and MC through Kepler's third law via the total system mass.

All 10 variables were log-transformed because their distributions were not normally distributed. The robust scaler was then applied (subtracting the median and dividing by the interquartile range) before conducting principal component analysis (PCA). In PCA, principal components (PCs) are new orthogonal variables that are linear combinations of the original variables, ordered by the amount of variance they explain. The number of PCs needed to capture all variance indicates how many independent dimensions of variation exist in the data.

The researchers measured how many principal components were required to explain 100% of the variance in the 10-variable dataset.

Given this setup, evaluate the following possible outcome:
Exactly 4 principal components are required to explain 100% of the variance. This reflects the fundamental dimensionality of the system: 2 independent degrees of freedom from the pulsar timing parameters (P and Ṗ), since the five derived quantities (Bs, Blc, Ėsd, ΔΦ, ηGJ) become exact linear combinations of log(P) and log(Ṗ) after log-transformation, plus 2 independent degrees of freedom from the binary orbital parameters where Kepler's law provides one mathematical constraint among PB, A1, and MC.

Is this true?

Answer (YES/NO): YES